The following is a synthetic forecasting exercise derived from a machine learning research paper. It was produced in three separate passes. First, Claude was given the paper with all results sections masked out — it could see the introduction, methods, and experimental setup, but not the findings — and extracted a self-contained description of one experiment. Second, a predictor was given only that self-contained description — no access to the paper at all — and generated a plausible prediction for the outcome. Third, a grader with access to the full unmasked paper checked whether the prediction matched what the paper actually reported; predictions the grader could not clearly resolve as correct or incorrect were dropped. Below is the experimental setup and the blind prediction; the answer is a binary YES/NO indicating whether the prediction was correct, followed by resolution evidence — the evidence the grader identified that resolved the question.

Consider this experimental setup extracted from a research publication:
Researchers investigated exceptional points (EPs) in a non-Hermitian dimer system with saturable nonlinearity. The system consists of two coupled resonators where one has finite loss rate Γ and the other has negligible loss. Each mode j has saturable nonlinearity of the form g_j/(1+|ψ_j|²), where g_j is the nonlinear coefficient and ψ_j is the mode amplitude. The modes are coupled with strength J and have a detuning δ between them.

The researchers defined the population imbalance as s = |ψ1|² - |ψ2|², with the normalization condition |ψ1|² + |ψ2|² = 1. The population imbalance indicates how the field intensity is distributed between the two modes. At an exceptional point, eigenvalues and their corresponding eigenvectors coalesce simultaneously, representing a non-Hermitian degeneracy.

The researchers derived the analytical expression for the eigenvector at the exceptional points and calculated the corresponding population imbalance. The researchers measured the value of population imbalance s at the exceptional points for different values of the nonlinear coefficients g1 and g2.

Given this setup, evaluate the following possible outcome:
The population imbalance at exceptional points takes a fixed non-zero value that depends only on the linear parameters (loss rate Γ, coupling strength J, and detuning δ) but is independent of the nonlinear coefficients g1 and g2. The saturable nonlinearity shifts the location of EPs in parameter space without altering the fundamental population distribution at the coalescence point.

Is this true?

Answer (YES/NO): NO